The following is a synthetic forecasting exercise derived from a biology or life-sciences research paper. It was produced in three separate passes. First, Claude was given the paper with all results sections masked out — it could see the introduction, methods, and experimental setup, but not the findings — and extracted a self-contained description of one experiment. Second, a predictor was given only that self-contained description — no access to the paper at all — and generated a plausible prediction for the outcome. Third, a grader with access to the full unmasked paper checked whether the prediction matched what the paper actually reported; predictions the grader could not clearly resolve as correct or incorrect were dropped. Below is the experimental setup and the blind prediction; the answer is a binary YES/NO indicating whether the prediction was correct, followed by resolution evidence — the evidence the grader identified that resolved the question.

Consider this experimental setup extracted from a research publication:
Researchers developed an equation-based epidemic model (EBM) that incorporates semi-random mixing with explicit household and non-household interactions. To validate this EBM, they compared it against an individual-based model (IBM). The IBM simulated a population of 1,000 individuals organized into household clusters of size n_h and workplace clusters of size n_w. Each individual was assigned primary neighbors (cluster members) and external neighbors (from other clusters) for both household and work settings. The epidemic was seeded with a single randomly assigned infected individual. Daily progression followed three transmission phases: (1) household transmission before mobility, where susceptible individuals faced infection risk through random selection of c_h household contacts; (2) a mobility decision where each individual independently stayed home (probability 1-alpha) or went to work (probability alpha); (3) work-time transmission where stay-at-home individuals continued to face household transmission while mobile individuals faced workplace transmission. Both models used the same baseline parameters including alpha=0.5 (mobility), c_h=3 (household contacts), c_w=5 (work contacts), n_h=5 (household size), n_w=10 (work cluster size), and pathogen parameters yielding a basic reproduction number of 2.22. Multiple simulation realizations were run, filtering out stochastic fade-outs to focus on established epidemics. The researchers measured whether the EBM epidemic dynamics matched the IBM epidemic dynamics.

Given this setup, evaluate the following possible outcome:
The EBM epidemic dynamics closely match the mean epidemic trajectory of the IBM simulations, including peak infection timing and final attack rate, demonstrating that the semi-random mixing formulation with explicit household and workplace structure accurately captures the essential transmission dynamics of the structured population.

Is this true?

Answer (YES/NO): NO